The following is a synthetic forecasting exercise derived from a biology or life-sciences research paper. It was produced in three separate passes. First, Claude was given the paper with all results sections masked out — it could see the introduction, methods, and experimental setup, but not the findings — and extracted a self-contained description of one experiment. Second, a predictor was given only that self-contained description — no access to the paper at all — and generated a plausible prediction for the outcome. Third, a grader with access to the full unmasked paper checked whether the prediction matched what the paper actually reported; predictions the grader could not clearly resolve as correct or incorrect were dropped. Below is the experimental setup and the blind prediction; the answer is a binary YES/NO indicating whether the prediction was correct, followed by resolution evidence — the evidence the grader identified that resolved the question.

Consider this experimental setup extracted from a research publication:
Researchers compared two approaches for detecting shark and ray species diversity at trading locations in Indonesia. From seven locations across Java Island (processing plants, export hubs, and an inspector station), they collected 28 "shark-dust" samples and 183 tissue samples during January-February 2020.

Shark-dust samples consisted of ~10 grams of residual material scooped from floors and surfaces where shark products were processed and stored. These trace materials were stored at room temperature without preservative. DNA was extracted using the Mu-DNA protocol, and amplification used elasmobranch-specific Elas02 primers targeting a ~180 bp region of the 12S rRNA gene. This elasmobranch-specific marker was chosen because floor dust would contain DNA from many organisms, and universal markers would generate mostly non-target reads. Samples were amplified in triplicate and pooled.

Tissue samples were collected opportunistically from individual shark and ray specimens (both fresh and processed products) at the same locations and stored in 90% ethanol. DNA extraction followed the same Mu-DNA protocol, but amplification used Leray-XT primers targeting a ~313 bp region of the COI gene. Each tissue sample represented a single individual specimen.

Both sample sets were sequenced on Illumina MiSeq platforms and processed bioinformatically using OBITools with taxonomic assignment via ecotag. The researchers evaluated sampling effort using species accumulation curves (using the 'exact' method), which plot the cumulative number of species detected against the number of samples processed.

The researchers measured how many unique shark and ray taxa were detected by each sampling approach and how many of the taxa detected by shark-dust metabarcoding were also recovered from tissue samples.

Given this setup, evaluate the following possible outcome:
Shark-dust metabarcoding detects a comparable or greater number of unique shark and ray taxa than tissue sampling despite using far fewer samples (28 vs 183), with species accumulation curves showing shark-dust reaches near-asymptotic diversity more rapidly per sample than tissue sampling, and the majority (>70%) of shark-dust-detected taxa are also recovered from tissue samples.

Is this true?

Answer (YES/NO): NO